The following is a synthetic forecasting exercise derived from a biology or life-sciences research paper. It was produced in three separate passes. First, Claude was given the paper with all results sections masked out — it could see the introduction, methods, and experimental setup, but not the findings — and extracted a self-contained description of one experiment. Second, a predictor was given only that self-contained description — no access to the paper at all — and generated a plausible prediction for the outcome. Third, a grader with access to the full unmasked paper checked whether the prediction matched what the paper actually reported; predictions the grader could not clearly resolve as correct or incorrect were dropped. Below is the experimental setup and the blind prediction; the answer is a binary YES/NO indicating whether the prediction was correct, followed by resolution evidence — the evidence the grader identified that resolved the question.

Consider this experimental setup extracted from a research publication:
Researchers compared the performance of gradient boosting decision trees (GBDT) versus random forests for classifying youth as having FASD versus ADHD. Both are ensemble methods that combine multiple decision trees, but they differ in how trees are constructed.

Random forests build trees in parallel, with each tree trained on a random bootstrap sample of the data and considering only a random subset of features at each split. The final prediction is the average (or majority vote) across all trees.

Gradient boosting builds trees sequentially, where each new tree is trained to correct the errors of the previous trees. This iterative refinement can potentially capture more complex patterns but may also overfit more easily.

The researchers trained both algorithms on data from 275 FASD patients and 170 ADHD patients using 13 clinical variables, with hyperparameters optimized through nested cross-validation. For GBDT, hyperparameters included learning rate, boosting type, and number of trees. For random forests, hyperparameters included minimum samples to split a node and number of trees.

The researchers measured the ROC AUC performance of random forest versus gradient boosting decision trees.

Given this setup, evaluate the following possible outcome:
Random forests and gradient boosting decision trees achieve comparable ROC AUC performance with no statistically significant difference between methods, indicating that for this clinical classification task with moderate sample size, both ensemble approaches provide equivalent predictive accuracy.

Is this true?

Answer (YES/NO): YES